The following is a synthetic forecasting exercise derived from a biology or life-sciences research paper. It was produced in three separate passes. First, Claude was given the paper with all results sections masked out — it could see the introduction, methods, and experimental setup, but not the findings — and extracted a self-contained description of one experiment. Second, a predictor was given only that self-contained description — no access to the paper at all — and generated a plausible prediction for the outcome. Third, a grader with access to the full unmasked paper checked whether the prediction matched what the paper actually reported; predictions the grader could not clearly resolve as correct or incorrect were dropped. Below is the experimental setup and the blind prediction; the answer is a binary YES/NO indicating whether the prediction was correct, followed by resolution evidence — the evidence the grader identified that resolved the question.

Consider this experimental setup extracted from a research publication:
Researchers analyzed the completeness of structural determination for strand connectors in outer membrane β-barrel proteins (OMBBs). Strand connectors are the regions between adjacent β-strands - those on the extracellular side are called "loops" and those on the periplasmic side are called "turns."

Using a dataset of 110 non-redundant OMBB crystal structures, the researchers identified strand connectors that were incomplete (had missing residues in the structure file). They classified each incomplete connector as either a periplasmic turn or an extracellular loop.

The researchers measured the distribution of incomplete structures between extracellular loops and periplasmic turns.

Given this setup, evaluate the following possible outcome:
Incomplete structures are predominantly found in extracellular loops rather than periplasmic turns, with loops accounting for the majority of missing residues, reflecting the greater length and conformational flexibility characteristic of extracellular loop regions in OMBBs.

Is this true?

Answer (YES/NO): YES